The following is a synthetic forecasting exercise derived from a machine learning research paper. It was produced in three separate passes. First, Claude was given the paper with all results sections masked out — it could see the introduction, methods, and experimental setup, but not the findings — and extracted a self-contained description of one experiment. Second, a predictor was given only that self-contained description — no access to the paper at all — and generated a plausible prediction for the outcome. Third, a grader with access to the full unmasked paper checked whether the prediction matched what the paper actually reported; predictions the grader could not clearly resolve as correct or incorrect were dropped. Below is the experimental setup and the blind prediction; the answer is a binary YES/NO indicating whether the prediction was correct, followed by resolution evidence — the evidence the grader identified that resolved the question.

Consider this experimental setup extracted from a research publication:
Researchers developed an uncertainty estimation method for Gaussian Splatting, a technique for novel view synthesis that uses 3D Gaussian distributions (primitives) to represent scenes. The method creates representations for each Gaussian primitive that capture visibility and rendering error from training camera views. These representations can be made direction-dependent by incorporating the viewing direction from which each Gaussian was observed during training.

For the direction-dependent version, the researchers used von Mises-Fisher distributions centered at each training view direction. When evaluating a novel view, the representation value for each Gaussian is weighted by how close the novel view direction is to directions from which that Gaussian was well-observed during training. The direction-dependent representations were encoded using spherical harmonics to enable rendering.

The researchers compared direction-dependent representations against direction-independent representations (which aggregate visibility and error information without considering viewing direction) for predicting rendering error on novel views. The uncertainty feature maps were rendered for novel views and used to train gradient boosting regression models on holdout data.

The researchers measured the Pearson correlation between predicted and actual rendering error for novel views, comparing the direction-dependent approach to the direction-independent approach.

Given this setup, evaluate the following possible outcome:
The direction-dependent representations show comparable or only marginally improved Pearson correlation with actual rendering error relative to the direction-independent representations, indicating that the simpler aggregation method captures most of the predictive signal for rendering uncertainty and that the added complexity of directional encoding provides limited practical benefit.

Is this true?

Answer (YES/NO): NO